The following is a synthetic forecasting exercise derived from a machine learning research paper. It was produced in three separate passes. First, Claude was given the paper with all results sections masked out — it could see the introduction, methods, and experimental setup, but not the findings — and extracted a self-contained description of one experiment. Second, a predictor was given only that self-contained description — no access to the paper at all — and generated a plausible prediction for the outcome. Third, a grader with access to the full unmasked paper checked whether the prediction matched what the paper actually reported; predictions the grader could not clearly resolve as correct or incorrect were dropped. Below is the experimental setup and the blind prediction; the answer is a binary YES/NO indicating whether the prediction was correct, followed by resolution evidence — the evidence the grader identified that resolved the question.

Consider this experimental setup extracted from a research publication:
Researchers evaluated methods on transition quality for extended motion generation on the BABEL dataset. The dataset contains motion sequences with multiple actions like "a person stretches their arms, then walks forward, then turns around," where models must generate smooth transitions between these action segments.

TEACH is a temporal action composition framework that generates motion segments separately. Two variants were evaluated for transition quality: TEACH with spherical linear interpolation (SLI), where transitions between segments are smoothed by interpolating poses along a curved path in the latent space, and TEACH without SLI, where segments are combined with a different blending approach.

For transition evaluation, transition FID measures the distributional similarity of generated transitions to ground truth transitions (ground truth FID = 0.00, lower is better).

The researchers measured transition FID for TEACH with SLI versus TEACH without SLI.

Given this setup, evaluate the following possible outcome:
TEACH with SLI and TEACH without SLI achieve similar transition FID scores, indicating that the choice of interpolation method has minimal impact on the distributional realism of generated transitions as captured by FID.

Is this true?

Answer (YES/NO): NO